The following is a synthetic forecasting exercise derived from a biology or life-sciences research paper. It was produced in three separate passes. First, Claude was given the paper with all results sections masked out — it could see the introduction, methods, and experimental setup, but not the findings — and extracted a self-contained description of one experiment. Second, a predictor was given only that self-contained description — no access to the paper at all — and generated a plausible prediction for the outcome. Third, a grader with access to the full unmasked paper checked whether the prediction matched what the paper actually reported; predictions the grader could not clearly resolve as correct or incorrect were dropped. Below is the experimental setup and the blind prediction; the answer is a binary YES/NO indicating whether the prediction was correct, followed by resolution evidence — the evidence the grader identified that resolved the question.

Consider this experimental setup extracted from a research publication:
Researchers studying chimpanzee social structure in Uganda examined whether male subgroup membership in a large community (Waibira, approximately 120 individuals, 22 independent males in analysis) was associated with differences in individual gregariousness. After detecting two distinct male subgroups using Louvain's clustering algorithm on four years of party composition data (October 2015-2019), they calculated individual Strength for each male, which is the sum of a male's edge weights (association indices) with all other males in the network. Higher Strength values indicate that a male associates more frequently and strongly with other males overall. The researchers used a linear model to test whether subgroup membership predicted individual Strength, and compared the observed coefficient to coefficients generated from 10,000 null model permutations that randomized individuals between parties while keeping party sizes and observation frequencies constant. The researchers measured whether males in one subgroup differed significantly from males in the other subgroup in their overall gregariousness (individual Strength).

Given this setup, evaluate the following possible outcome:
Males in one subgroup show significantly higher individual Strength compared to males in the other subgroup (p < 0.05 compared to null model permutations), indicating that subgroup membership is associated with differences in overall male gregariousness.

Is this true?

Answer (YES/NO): YES